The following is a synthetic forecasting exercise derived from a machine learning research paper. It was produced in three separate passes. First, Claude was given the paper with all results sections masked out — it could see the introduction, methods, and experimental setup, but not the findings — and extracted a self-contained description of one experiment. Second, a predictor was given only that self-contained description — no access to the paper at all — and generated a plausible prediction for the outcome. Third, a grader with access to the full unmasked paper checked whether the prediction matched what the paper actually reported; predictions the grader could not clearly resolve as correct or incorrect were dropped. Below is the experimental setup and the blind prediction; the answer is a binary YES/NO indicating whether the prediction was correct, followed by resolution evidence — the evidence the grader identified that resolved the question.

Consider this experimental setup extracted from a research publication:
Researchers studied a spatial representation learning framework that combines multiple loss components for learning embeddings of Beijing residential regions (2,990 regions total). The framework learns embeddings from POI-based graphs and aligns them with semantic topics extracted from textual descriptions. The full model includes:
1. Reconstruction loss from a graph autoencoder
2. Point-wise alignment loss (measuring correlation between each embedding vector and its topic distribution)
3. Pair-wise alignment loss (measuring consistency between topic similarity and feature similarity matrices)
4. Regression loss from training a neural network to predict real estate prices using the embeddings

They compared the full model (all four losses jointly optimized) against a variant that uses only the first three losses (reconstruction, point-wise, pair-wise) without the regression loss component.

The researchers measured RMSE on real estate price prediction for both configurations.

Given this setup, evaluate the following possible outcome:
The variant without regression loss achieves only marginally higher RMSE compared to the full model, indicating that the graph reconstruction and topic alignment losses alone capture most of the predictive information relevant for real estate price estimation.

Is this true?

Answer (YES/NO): NO